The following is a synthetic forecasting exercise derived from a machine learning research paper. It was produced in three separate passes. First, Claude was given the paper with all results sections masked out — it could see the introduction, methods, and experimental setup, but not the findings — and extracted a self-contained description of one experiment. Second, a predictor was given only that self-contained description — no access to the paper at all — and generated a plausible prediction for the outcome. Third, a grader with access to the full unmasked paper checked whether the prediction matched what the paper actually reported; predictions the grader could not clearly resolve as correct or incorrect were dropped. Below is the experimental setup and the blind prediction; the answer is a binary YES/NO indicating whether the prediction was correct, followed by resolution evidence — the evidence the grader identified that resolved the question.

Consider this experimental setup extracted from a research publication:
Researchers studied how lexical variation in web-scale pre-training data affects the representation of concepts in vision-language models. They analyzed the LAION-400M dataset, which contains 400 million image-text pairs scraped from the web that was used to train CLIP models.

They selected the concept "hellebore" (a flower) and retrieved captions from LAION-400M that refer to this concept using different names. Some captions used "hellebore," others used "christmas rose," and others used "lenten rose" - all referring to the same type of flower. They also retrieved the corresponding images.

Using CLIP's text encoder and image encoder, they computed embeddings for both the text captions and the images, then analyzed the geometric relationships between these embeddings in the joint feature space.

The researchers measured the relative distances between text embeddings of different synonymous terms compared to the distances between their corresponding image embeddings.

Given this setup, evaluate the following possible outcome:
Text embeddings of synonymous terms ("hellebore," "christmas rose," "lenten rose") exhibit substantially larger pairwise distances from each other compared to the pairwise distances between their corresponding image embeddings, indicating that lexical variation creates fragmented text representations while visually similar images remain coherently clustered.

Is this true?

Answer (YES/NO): YES